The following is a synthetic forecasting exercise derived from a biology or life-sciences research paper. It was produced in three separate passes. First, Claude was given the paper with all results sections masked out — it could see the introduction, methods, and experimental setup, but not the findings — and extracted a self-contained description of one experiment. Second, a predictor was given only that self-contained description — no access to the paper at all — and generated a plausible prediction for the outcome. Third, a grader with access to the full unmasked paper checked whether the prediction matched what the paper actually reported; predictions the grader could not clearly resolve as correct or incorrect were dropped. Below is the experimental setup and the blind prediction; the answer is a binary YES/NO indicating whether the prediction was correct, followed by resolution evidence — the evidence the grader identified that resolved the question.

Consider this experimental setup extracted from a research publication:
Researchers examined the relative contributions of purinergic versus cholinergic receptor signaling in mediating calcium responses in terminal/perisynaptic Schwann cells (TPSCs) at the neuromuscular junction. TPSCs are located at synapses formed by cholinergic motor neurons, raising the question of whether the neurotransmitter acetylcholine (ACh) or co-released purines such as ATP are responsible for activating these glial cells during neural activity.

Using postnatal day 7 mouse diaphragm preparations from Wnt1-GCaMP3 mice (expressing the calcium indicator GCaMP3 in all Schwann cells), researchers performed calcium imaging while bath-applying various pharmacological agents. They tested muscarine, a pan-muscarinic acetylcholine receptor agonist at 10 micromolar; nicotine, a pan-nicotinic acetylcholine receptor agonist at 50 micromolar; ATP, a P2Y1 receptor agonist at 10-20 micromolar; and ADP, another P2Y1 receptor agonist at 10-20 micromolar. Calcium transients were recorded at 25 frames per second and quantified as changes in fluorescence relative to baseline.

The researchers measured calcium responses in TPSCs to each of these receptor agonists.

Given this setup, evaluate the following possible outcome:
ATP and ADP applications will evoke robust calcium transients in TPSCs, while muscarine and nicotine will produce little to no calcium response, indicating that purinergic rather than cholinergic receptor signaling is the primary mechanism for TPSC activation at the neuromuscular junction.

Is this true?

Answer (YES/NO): NO